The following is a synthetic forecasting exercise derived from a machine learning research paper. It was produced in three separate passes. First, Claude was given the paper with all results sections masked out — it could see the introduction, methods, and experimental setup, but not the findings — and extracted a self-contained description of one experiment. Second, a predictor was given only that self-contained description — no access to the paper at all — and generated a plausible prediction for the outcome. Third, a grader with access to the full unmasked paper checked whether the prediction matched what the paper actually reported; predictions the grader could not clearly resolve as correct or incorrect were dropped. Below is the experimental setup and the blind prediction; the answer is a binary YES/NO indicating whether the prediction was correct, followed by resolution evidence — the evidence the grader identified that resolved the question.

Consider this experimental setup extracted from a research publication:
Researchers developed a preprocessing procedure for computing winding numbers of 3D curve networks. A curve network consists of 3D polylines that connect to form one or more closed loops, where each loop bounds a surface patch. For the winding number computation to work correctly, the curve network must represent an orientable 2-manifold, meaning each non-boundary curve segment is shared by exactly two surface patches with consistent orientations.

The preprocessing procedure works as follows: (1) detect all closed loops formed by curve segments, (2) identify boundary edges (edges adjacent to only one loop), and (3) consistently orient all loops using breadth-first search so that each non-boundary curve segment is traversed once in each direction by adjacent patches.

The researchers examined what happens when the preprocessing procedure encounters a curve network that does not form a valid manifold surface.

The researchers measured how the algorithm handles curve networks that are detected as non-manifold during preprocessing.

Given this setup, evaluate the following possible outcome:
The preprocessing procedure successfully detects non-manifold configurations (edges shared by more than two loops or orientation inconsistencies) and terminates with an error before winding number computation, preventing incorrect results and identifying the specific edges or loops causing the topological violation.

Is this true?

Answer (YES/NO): NO